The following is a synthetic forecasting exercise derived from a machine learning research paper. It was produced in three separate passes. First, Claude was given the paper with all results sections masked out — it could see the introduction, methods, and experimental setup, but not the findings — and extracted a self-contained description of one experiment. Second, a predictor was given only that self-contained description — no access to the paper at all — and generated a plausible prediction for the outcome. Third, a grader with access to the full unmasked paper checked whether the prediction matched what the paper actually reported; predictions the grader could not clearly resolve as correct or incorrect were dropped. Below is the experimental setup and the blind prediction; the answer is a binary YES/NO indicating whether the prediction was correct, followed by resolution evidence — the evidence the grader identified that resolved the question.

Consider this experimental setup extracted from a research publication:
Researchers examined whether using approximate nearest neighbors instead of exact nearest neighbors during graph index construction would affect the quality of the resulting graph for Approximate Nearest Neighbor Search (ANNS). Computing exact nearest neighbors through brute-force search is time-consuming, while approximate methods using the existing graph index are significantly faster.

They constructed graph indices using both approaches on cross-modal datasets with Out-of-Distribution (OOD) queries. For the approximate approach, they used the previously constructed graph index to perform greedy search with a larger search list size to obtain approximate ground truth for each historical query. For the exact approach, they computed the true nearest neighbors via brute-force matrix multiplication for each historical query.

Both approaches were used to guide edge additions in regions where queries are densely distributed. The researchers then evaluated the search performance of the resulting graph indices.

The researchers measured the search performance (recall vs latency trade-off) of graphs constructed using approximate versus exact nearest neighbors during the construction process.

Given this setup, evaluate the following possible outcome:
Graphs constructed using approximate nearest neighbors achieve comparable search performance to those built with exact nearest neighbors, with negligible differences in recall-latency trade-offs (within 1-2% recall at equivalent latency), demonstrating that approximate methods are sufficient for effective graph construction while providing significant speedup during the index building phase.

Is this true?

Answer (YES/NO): YES